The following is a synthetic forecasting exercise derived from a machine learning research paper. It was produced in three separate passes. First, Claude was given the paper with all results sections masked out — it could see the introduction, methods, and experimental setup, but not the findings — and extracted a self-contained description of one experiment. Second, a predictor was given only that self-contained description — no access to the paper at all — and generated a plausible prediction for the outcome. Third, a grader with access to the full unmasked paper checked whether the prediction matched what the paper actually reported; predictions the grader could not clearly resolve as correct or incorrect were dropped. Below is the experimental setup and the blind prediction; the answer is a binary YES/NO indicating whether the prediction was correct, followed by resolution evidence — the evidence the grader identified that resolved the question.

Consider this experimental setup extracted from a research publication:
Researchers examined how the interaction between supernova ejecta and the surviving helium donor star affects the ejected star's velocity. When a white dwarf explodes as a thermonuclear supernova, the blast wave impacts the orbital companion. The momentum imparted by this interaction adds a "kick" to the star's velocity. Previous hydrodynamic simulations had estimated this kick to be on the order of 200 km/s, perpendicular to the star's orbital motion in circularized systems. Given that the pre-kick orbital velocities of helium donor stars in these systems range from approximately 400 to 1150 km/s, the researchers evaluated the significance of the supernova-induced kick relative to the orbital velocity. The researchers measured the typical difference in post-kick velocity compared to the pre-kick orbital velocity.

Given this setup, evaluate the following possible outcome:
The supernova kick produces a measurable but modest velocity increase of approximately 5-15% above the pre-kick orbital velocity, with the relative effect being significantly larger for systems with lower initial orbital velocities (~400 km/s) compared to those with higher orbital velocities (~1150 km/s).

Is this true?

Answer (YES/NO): NO